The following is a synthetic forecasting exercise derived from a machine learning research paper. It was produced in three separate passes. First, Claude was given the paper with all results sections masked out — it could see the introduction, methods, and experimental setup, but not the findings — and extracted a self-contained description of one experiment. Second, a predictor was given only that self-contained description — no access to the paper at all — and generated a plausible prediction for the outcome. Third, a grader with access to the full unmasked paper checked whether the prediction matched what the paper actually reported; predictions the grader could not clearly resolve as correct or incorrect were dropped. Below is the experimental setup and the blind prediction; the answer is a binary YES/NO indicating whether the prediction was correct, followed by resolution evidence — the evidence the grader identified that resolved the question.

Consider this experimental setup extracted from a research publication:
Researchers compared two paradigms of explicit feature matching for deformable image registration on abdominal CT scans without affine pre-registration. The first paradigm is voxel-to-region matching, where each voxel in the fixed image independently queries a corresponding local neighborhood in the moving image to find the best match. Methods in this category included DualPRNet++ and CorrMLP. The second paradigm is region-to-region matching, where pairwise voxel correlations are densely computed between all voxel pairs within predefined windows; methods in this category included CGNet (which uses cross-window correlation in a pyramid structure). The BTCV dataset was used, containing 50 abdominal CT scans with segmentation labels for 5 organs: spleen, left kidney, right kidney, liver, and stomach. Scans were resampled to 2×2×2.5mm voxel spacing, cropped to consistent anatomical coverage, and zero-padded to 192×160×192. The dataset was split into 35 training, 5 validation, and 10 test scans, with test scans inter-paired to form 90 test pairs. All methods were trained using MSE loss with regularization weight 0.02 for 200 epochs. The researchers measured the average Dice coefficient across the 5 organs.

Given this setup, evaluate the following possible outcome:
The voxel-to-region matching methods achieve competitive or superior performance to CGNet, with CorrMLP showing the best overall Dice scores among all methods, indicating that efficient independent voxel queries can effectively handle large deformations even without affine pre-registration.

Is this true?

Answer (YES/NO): NO